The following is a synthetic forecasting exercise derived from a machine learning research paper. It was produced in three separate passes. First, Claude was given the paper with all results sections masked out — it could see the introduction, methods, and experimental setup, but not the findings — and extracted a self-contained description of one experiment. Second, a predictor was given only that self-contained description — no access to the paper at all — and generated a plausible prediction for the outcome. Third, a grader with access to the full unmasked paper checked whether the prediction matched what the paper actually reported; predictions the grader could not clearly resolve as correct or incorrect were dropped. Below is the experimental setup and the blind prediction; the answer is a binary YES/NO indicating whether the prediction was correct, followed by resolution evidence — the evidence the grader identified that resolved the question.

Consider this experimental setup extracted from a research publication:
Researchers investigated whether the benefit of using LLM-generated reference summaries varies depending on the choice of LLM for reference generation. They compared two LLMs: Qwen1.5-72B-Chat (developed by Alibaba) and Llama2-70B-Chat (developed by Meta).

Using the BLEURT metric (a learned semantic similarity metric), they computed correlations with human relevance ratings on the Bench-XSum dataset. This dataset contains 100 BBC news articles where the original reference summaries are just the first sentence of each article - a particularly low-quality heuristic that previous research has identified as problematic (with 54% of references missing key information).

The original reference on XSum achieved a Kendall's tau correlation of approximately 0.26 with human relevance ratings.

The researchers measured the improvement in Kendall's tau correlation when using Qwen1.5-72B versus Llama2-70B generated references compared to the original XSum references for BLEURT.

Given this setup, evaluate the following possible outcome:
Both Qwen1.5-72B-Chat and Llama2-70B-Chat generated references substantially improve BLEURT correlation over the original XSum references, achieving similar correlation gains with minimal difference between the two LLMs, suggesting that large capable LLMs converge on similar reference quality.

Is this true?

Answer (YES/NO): YES